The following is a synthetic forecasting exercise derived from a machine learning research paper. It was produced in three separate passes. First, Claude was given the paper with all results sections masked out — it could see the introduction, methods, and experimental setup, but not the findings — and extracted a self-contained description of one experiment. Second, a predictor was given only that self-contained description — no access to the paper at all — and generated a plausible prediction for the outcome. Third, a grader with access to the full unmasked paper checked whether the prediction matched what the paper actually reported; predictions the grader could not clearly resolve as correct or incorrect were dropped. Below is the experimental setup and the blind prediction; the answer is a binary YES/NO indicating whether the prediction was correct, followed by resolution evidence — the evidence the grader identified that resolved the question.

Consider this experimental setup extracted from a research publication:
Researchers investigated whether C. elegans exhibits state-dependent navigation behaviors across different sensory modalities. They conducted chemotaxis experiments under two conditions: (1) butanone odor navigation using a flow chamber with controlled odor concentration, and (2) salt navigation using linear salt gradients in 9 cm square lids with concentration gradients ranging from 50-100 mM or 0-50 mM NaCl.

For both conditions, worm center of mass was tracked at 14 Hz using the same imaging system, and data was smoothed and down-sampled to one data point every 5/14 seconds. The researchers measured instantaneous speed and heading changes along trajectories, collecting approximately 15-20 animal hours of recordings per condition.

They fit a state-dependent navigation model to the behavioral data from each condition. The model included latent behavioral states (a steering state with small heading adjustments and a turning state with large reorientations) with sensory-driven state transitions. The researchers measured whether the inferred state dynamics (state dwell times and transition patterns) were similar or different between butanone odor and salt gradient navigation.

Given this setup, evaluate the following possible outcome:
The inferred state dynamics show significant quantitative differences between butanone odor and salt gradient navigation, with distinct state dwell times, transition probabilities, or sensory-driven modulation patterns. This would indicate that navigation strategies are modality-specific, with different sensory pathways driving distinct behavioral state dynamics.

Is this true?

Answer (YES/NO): NO